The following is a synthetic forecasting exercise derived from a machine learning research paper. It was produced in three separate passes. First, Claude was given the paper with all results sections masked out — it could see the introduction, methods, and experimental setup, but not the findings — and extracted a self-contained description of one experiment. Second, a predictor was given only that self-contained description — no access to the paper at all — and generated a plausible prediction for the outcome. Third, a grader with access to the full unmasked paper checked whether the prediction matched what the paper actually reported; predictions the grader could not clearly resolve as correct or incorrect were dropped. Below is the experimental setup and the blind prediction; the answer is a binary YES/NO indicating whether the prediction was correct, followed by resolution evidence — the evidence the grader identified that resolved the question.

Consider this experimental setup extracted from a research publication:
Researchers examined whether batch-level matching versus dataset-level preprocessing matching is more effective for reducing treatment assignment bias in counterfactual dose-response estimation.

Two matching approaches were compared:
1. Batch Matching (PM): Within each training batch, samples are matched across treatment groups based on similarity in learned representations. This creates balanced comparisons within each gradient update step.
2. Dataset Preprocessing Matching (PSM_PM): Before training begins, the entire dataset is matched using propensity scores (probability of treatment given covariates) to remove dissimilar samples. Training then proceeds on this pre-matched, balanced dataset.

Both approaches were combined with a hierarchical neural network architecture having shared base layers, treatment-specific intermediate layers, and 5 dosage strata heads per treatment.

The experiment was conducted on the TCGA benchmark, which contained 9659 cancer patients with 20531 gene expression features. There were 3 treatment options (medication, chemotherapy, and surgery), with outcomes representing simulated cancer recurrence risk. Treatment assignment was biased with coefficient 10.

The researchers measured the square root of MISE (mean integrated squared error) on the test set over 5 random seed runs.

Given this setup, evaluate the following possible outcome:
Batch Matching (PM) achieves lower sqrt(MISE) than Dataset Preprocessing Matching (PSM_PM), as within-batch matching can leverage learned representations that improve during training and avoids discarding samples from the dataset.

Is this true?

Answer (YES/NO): YES